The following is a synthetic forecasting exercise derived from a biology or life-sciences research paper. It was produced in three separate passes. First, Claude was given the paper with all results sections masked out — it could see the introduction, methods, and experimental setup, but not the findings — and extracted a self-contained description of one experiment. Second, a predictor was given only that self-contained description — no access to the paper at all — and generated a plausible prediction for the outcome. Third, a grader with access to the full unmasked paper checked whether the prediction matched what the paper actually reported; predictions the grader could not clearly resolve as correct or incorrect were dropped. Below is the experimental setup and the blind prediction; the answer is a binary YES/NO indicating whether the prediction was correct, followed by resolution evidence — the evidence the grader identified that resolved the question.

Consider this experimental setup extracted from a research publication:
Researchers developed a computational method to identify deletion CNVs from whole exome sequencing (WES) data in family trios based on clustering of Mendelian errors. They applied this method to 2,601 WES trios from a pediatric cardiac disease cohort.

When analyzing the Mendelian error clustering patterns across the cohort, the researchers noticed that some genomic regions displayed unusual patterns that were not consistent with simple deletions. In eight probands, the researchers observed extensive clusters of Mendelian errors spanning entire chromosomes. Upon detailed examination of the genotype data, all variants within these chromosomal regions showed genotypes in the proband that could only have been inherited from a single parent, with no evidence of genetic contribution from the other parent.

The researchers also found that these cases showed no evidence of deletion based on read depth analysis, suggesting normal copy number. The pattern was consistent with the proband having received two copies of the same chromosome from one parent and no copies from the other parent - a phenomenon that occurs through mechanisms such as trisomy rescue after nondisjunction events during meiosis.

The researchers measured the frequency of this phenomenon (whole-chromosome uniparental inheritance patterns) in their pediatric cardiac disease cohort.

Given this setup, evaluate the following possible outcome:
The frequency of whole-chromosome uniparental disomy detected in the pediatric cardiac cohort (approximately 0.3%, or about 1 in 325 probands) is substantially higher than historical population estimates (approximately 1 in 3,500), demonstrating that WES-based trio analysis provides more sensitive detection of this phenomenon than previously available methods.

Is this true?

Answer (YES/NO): NO